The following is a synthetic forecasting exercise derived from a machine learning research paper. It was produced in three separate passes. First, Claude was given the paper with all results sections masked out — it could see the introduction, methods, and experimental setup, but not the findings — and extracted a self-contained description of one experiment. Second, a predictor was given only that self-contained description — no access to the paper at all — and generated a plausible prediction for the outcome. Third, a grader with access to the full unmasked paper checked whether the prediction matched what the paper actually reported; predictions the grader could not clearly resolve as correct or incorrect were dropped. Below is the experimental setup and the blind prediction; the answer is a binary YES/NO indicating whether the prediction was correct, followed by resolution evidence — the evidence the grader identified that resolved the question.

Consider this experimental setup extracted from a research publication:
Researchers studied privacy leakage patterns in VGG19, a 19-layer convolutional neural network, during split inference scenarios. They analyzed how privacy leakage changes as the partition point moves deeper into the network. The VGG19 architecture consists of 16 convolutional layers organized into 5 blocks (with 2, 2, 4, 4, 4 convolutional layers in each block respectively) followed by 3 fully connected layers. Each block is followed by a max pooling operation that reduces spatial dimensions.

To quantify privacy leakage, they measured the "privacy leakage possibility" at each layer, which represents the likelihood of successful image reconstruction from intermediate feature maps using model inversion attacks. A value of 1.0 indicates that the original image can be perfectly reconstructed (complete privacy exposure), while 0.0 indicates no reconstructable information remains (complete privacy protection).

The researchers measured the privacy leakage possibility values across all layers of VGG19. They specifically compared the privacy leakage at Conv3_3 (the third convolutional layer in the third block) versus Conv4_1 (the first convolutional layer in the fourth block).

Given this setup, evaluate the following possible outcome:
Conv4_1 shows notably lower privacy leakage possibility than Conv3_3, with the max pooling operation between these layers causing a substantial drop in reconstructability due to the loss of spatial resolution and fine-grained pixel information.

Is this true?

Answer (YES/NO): YES